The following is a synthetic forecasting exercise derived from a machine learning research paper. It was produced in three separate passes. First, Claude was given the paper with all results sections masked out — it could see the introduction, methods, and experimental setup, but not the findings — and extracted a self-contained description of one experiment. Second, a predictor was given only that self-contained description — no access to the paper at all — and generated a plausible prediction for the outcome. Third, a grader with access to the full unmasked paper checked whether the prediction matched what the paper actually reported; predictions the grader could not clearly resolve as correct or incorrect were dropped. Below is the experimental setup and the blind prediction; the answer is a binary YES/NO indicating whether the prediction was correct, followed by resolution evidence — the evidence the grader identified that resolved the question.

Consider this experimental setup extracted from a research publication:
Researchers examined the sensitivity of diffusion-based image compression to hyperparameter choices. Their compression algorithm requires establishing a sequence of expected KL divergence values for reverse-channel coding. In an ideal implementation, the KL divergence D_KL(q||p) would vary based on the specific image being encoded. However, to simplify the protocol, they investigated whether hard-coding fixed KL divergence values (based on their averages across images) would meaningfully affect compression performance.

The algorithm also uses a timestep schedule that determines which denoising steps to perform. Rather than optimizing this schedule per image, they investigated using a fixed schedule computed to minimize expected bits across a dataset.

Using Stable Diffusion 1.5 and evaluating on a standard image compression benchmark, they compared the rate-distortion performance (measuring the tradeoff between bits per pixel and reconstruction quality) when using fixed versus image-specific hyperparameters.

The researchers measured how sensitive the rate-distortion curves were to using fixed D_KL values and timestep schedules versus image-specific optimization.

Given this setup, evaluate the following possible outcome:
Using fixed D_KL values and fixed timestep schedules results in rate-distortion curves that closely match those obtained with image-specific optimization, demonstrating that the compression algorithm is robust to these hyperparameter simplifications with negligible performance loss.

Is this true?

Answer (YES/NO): YES